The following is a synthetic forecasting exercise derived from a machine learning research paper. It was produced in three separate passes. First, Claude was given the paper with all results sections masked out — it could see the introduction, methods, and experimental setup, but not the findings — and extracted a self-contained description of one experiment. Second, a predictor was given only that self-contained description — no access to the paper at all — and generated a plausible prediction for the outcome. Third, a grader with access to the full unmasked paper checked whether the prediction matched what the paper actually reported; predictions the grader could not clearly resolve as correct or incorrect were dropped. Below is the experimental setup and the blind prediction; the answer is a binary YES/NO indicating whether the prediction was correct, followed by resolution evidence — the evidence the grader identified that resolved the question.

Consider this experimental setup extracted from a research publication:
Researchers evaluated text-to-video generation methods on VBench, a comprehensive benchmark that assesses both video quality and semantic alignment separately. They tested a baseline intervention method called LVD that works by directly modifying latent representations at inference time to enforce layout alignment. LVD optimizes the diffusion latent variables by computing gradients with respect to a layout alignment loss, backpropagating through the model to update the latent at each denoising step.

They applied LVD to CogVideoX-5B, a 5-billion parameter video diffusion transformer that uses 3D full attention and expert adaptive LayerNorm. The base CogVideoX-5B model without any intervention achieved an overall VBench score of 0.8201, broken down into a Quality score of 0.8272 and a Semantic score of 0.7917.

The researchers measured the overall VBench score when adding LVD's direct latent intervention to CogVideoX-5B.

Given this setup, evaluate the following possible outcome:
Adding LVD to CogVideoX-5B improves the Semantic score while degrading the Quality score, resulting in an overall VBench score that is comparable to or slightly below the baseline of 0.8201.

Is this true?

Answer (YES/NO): YES